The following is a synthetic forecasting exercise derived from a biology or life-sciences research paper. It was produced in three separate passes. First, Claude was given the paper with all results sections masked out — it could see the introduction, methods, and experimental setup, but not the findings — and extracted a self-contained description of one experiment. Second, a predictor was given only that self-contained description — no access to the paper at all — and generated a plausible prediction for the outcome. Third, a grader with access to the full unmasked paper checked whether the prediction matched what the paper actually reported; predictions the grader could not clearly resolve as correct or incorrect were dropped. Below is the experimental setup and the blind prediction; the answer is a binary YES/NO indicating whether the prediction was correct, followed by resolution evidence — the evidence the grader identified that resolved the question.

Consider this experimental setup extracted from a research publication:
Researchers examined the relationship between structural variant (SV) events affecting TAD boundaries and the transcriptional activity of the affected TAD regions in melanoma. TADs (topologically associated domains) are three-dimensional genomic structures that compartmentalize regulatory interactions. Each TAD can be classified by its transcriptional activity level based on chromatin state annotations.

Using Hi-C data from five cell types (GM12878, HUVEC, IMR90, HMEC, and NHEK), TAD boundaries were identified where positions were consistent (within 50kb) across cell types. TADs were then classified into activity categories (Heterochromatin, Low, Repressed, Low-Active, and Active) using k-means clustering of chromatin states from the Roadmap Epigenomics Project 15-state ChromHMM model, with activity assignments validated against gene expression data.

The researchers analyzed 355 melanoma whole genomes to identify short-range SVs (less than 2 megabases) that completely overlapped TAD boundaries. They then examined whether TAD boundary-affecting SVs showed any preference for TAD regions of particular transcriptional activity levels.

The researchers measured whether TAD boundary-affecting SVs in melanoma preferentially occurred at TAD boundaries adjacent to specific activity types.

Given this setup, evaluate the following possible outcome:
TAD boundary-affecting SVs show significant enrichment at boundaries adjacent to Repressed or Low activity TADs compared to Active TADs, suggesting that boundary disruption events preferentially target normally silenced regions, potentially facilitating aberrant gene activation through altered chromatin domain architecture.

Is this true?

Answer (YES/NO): NO